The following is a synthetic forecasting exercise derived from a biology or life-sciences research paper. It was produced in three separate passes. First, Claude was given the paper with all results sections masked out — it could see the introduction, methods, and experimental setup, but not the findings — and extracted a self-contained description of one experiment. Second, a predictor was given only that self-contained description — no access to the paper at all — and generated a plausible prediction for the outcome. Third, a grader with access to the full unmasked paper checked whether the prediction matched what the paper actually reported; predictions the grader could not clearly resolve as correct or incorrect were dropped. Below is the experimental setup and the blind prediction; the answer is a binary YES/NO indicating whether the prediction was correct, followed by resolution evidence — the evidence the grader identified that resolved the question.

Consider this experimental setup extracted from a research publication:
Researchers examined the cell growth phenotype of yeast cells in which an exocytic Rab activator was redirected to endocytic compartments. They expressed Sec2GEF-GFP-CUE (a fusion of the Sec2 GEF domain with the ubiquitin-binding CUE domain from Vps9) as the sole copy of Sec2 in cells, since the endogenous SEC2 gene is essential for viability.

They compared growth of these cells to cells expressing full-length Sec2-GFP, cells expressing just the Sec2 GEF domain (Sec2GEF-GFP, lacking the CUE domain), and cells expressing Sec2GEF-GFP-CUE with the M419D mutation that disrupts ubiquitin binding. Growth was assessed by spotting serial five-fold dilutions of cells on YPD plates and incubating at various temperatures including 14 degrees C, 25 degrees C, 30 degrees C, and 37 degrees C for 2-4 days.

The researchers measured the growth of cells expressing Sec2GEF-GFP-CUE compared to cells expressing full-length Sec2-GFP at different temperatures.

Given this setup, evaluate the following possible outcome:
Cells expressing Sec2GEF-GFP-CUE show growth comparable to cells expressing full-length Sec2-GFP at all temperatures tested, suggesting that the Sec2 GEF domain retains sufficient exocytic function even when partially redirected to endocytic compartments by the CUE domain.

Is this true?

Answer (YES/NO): NO